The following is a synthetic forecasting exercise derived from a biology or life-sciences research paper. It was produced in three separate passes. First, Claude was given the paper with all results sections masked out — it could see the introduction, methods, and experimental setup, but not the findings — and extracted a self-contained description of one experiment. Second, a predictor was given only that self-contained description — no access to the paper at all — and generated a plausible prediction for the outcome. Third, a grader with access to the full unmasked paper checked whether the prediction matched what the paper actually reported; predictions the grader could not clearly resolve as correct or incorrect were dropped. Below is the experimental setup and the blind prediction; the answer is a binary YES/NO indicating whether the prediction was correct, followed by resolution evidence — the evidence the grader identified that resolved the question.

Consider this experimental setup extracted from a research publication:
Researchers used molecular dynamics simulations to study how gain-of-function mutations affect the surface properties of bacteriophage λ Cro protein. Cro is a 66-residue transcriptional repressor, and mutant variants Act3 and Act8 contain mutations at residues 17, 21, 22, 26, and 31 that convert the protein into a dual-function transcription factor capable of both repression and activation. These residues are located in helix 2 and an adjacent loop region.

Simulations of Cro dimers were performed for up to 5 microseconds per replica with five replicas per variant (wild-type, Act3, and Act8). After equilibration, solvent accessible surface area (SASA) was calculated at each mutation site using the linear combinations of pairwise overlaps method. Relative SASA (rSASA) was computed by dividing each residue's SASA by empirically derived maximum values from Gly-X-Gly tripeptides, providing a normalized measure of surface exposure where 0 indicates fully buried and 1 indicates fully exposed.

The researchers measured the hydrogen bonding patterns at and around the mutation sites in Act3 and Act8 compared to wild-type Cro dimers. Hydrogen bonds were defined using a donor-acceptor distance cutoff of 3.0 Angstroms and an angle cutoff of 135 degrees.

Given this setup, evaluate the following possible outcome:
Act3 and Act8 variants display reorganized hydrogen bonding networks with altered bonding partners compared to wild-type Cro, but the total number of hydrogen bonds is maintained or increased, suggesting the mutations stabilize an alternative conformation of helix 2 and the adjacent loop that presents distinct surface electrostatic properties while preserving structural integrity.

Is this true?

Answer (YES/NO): NO